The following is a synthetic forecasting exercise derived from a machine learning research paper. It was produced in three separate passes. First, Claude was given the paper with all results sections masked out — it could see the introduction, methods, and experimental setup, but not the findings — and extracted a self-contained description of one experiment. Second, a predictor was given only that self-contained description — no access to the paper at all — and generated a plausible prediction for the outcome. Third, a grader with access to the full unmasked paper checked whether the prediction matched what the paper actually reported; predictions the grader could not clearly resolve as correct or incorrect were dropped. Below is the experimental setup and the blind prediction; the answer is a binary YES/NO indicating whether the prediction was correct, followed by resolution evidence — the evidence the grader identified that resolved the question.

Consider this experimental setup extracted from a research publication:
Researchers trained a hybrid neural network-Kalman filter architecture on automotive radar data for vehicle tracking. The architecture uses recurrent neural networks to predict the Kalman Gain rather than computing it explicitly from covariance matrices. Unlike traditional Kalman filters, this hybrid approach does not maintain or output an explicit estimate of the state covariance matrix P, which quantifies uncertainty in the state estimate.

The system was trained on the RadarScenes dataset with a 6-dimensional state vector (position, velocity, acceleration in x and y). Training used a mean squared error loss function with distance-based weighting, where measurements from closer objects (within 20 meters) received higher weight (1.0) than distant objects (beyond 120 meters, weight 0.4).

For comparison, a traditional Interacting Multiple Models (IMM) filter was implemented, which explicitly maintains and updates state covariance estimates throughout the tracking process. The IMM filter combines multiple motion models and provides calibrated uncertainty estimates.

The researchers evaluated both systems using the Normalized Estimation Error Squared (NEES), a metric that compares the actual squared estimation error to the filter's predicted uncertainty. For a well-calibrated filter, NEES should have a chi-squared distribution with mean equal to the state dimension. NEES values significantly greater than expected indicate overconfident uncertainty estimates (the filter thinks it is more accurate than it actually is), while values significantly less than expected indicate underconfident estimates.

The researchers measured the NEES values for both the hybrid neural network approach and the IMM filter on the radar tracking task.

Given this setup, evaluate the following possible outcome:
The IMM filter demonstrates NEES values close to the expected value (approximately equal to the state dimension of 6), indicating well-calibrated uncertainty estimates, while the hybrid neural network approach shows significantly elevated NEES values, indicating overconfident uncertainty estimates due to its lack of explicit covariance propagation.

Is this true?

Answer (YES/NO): NO